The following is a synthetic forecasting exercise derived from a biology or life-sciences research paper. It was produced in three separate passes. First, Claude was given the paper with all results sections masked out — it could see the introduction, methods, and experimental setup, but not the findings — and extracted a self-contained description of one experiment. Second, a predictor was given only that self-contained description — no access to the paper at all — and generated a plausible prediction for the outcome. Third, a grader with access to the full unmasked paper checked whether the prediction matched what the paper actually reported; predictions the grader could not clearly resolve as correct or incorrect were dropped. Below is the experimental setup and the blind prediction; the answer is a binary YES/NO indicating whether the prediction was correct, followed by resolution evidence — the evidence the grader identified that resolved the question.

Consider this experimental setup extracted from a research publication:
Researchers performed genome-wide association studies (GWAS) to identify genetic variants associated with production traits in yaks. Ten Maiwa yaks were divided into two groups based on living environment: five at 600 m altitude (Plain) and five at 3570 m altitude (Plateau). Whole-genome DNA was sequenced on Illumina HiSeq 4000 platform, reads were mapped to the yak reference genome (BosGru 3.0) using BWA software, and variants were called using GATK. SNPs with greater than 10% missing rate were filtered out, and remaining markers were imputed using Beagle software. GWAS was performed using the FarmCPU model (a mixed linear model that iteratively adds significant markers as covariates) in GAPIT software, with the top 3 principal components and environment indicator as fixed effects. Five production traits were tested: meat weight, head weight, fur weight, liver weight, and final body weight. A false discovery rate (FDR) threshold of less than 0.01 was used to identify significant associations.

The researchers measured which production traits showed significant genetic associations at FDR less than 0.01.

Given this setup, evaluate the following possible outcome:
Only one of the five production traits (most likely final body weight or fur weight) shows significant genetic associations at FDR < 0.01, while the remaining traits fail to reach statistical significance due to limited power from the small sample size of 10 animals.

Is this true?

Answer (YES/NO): NO